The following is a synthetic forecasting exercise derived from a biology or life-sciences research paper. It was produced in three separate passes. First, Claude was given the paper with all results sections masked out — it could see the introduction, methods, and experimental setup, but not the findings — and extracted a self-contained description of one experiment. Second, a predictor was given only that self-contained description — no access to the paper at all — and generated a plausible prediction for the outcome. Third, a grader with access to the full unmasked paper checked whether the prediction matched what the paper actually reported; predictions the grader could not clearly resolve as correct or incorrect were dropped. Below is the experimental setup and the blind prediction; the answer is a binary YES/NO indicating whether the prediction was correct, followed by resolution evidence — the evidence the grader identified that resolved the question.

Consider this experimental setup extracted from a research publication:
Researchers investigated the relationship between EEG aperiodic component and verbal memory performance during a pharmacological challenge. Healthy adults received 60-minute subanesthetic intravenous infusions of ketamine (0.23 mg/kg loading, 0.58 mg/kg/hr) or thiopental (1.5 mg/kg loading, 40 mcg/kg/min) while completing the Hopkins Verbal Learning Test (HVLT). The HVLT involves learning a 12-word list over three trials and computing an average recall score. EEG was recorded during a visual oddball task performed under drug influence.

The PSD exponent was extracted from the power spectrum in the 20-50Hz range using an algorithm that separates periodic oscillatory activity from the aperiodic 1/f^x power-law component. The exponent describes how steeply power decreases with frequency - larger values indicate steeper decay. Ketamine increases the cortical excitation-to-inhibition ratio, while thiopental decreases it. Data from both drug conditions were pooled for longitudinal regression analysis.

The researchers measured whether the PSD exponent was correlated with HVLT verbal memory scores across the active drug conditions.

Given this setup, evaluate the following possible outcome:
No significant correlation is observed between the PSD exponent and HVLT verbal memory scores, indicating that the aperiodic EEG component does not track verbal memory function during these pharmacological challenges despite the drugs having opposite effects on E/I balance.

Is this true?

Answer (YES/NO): NO